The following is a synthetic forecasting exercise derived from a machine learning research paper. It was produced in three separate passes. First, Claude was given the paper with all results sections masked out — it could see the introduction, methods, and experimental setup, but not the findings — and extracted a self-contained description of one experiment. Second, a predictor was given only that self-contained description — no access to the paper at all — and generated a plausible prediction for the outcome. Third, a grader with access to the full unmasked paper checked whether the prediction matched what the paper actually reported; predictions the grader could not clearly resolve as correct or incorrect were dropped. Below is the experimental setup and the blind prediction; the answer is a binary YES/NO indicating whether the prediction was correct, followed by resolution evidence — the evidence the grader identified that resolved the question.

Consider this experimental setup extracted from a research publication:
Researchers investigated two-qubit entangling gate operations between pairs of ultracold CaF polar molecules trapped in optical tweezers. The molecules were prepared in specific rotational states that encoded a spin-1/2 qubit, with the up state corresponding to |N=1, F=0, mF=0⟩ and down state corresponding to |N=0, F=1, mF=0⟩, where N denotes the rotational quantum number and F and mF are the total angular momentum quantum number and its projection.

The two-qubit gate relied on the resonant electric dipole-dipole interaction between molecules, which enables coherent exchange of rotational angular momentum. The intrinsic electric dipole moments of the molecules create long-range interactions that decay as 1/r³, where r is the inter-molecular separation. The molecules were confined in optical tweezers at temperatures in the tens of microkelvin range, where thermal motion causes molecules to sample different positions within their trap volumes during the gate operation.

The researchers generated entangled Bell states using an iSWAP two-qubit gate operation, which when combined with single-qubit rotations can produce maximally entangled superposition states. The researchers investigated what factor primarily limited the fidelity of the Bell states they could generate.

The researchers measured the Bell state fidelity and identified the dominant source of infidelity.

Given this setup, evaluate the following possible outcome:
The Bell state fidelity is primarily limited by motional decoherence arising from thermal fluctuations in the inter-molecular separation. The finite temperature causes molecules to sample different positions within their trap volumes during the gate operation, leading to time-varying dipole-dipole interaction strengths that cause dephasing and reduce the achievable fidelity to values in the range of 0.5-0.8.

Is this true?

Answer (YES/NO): NO